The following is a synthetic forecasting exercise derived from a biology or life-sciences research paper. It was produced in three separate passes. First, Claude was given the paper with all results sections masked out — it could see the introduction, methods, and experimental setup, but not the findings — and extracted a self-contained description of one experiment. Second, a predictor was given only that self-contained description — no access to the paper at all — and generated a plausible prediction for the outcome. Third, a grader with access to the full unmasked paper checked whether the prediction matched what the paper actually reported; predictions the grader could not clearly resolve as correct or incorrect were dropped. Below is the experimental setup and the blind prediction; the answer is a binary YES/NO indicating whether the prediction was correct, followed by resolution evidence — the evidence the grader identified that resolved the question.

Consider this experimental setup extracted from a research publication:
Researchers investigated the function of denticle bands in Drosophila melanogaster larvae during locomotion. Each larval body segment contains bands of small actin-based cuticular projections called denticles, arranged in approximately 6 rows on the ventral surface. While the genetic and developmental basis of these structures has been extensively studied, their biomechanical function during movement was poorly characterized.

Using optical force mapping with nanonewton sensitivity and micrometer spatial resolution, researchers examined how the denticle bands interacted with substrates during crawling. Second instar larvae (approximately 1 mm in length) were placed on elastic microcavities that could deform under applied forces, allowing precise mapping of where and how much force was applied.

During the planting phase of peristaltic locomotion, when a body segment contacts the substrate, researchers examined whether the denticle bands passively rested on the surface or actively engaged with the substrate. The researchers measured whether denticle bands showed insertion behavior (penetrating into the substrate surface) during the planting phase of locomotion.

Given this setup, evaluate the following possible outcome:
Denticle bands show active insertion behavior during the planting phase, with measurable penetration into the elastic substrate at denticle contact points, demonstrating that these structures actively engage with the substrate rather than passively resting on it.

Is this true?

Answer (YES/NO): YES